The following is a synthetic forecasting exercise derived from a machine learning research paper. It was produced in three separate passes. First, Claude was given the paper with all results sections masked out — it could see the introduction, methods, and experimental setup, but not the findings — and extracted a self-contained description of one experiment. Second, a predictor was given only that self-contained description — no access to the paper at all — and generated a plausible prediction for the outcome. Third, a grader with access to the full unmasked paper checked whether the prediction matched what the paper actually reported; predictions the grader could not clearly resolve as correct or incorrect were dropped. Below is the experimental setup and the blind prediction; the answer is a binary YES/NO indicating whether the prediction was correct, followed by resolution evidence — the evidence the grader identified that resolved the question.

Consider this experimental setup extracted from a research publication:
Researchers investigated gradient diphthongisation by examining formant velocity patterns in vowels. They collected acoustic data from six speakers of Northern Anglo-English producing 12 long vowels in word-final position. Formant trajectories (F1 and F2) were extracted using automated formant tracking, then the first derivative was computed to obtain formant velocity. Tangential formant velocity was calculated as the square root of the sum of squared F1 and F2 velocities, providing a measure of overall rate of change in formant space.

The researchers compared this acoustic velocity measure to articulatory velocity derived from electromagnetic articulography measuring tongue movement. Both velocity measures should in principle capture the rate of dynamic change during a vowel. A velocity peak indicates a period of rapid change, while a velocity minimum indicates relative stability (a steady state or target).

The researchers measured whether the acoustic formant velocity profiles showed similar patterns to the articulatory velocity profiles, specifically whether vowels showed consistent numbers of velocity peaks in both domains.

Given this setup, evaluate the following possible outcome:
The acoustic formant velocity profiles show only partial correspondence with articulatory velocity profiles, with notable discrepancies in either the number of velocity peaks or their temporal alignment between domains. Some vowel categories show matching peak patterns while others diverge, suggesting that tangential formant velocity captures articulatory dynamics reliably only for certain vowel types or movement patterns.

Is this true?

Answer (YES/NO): YES